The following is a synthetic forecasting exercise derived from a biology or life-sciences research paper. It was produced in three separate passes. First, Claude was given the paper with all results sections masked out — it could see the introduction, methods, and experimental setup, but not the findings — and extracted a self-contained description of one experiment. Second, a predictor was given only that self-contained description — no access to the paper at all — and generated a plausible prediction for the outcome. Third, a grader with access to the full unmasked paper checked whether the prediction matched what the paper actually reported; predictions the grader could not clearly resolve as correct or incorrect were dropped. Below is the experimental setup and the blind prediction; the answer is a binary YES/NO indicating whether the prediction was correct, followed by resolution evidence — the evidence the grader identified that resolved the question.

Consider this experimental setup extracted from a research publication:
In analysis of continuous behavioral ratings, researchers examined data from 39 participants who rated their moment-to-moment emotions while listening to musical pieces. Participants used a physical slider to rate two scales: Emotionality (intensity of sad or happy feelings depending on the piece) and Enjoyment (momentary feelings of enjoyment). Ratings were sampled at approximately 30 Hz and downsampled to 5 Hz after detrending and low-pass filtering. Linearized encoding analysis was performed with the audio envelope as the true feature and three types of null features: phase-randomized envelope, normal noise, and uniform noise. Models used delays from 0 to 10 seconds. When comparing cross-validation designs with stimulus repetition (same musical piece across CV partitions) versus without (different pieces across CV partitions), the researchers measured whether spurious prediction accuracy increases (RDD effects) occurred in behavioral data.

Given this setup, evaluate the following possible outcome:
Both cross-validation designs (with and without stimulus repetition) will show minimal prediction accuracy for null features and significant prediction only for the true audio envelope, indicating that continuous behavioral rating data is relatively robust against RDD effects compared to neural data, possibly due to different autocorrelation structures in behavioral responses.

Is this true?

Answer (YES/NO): NO